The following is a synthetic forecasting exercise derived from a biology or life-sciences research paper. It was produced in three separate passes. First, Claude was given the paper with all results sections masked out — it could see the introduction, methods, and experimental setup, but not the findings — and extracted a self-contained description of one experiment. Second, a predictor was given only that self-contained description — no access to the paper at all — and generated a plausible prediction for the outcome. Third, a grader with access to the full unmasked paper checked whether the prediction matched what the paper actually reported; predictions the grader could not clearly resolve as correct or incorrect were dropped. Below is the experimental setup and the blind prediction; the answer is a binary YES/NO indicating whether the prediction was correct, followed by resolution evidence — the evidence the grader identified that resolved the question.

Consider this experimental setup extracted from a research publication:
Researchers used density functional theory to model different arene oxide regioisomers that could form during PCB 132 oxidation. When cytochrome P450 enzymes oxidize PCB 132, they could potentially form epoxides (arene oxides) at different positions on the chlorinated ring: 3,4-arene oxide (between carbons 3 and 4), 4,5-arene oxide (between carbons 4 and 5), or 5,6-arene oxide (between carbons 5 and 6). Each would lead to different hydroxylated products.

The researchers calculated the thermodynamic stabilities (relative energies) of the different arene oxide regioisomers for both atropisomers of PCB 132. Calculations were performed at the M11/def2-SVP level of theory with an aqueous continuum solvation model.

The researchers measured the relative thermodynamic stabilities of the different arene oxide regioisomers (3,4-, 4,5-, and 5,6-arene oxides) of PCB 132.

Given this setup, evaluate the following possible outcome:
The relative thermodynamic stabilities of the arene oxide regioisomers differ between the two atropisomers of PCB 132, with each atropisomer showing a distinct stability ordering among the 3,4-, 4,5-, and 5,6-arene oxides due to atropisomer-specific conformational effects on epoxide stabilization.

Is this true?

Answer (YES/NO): NO